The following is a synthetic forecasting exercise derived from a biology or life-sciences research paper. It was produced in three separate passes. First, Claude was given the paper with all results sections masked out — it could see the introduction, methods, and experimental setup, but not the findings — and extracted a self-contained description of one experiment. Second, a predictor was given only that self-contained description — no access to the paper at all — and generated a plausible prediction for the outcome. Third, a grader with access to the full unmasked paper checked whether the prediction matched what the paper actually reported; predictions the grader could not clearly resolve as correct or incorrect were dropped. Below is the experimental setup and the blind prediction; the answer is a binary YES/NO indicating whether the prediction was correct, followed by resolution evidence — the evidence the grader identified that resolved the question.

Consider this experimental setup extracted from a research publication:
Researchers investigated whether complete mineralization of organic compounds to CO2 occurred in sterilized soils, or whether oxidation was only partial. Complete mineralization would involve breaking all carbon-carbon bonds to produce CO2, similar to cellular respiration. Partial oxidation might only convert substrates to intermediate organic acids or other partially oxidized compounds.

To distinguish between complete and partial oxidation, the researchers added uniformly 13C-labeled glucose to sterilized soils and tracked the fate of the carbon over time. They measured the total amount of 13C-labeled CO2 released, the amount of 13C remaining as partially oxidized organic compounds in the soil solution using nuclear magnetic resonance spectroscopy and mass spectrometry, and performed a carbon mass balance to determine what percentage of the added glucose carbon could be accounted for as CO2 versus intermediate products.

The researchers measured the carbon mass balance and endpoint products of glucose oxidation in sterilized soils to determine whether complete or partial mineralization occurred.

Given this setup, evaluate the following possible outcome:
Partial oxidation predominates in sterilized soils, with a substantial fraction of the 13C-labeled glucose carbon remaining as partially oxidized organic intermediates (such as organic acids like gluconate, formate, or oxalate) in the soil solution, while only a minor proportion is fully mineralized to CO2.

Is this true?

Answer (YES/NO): NO